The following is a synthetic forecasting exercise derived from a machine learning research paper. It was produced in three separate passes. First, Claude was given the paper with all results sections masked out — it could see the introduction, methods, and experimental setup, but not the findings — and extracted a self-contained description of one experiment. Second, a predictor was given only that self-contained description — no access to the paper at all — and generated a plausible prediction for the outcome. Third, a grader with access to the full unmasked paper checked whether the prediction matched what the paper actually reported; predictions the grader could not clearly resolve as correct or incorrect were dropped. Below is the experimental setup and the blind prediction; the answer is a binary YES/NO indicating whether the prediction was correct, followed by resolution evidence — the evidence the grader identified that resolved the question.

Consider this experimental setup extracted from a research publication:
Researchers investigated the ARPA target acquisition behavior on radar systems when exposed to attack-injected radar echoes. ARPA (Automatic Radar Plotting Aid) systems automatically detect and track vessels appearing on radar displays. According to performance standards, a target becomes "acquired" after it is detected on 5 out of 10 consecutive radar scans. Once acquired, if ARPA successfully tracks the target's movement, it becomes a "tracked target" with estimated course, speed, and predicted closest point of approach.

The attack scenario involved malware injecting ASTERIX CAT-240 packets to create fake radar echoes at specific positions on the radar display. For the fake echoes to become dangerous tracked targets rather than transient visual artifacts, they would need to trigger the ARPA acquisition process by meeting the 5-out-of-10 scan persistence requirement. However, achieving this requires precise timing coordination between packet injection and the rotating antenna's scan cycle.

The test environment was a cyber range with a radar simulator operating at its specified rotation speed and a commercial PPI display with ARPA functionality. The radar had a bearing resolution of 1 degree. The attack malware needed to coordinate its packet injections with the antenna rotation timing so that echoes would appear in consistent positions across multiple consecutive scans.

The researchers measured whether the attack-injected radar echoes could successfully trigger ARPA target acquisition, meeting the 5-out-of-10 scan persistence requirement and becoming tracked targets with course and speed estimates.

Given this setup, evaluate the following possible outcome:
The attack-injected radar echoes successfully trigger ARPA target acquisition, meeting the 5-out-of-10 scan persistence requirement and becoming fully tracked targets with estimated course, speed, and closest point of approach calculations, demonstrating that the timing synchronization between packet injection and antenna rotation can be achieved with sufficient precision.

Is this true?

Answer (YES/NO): YES